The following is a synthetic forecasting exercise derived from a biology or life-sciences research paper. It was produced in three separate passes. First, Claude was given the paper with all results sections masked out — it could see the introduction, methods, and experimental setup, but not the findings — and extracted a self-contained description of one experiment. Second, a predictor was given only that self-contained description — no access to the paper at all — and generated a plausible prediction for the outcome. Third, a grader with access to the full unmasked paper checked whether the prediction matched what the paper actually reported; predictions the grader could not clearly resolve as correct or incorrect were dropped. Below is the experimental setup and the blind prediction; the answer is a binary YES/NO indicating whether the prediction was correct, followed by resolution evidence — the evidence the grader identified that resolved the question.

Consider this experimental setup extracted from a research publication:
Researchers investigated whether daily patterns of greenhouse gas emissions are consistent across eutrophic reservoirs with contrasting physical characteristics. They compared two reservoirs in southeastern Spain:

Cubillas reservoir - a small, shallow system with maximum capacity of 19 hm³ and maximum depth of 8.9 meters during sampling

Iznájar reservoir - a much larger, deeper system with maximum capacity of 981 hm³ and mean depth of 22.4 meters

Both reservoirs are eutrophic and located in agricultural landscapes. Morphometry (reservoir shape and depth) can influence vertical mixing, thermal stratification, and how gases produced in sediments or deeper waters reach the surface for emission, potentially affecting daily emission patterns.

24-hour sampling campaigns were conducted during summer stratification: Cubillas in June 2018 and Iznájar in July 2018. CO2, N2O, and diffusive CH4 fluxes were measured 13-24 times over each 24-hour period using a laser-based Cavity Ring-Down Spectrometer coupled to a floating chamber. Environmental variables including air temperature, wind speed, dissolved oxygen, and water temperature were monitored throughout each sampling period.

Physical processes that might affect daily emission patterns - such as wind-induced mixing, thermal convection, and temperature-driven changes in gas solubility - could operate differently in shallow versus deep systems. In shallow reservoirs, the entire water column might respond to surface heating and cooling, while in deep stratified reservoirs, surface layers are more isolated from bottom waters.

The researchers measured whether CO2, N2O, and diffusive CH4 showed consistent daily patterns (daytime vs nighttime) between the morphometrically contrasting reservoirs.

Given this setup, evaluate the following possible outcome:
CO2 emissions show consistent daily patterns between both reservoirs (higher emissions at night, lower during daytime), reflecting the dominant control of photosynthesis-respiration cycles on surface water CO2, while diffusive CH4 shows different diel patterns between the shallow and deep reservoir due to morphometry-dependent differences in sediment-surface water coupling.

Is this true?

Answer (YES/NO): NO